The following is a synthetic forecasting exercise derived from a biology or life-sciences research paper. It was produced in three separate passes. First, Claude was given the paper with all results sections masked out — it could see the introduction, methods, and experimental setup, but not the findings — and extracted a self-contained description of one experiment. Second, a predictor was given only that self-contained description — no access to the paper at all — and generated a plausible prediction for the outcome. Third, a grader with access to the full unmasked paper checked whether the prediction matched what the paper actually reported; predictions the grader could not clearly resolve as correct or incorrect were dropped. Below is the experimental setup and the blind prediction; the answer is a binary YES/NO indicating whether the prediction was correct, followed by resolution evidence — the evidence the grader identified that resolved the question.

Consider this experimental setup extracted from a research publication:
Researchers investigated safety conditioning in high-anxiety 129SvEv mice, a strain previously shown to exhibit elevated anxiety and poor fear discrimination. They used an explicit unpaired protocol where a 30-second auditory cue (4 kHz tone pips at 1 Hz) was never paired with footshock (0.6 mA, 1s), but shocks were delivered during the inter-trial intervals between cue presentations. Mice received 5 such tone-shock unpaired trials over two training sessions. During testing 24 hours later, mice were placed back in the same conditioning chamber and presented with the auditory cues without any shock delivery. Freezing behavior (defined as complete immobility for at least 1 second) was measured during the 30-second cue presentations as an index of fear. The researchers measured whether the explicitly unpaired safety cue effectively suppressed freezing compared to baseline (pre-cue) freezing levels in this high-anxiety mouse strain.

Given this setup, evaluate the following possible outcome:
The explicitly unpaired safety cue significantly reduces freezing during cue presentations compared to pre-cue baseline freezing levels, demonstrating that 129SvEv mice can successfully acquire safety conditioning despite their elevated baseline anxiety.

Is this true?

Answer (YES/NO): NO